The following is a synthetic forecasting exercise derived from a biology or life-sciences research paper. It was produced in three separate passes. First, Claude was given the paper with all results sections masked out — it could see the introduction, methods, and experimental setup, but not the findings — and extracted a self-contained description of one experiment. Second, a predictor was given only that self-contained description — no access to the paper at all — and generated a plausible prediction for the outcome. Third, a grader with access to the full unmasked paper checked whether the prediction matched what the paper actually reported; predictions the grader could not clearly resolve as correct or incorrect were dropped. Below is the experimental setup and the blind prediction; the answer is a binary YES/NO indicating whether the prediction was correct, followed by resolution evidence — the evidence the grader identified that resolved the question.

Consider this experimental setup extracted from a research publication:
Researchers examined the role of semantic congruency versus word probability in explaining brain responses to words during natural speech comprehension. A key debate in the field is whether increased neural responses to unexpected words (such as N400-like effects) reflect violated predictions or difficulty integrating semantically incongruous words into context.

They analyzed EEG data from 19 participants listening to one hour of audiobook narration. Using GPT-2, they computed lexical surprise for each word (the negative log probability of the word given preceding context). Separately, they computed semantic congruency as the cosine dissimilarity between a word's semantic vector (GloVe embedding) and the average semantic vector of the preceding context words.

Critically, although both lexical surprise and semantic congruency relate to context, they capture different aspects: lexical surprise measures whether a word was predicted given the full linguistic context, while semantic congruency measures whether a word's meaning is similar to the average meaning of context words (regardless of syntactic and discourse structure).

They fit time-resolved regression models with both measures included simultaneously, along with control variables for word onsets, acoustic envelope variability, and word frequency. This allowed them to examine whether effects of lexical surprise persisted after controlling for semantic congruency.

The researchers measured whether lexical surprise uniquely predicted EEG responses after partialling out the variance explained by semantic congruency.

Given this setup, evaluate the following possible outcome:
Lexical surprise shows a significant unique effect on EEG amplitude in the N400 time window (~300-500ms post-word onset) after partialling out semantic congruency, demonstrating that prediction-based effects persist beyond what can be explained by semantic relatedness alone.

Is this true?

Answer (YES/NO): YES